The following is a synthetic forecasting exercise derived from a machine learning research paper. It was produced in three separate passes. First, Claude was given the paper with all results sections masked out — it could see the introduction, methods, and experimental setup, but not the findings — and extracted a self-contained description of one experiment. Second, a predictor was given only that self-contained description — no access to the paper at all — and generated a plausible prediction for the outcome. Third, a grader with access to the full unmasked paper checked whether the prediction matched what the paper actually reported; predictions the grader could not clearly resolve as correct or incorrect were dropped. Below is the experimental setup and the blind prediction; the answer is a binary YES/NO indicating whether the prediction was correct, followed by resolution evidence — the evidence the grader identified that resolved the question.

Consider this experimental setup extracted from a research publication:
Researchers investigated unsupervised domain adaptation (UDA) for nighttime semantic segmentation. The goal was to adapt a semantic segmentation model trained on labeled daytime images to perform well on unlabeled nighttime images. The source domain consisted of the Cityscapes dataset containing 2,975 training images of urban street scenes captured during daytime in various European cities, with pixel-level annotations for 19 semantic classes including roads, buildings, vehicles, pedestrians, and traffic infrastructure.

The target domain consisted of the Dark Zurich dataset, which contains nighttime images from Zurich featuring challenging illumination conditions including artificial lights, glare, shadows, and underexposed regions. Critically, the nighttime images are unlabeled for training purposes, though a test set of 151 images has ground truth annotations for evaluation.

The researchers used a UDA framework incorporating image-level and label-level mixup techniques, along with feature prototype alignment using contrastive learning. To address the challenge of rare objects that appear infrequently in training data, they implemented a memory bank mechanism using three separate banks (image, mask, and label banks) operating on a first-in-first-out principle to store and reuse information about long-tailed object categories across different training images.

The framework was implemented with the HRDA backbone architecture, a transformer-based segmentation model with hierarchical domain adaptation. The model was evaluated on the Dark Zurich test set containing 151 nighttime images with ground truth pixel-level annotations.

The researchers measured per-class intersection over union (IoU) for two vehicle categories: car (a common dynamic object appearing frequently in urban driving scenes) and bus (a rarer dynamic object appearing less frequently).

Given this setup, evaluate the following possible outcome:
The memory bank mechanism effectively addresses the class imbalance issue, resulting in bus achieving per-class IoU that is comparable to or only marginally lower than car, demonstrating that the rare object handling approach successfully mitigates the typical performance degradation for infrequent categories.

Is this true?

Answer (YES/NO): NO